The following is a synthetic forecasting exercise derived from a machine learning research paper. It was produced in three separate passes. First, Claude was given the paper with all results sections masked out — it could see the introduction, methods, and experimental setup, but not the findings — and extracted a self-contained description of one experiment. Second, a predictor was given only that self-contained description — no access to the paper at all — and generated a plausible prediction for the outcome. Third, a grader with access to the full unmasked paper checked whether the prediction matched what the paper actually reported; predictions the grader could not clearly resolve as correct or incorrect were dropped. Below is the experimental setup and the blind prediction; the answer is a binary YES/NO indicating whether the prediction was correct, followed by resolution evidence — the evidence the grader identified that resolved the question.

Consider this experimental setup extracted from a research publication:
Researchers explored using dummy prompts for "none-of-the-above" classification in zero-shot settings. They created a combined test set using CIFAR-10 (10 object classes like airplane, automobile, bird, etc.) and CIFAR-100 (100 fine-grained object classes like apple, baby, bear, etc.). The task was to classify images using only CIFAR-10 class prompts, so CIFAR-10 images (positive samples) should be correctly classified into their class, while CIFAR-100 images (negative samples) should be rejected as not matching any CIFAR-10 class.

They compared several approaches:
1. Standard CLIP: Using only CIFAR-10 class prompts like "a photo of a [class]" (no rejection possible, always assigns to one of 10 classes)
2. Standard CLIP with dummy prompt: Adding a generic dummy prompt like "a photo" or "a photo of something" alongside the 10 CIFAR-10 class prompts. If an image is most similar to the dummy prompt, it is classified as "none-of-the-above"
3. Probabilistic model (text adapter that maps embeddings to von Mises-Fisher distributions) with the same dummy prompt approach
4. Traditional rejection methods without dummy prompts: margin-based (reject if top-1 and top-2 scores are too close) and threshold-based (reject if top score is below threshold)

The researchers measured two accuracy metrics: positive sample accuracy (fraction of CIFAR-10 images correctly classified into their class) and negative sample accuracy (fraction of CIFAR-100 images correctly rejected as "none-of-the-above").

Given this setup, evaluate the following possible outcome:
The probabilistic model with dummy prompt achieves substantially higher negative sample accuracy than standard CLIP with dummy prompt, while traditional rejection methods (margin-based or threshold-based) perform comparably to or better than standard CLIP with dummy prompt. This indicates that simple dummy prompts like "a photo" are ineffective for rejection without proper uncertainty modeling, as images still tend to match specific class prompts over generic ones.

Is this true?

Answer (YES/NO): YES